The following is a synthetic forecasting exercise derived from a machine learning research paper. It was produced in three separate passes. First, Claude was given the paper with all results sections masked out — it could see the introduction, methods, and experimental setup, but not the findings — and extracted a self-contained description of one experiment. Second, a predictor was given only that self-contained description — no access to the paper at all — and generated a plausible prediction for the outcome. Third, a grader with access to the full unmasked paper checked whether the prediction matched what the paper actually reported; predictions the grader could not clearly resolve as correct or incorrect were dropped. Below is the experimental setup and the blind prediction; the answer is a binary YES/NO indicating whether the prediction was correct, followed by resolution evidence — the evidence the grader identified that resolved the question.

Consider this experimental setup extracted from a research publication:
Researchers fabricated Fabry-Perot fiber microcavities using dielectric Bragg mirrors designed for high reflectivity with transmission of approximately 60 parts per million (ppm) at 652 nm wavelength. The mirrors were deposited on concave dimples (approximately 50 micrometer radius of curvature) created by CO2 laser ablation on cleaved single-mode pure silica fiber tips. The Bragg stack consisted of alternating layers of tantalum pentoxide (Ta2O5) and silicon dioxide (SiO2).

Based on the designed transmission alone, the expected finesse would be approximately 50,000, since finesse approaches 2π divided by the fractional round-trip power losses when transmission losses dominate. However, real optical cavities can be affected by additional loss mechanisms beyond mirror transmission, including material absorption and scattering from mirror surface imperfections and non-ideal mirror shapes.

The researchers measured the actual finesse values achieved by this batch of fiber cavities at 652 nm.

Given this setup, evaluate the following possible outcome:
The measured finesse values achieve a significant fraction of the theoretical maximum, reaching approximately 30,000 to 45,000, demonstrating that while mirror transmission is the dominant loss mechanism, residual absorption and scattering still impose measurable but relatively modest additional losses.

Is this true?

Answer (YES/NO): NO